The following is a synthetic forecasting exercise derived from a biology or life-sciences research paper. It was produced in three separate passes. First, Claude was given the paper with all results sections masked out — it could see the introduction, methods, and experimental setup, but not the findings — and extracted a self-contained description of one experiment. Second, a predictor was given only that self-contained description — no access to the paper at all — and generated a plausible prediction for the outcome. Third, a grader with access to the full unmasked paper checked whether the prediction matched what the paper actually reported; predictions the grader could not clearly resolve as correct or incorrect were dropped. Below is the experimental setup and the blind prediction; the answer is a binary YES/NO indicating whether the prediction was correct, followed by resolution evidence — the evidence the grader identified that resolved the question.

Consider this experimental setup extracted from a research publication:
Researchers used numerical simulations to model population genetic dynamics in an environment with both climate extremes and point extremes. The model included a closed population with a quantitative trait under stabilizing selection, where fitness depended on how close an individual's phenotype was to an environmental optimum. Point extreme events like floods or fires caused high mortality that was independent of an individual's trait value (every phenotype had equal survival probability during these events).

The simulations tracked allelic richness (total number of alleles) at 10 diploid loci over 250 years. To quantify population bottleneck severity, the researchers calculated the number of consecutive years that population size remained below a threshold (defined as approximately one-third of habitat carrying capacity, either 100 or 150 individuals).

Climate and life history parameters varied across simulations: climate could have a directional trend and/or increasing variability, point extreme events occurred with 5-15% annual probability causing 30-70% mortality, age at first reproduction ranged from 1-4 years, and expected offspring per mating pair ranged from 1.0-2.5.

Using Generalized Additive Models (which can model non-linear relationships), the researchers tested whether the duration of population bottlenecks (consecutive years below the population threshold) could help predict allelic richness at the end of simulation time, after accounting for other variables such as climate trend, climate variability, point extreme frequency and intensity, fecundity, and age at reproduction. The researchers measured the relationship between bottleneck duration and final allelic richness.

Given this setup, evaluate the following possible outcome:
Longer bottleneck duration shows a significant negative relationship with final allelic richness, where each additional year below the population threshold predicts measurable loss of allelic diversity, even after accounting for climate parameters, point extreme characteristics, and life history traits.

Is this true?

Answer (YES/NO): NO